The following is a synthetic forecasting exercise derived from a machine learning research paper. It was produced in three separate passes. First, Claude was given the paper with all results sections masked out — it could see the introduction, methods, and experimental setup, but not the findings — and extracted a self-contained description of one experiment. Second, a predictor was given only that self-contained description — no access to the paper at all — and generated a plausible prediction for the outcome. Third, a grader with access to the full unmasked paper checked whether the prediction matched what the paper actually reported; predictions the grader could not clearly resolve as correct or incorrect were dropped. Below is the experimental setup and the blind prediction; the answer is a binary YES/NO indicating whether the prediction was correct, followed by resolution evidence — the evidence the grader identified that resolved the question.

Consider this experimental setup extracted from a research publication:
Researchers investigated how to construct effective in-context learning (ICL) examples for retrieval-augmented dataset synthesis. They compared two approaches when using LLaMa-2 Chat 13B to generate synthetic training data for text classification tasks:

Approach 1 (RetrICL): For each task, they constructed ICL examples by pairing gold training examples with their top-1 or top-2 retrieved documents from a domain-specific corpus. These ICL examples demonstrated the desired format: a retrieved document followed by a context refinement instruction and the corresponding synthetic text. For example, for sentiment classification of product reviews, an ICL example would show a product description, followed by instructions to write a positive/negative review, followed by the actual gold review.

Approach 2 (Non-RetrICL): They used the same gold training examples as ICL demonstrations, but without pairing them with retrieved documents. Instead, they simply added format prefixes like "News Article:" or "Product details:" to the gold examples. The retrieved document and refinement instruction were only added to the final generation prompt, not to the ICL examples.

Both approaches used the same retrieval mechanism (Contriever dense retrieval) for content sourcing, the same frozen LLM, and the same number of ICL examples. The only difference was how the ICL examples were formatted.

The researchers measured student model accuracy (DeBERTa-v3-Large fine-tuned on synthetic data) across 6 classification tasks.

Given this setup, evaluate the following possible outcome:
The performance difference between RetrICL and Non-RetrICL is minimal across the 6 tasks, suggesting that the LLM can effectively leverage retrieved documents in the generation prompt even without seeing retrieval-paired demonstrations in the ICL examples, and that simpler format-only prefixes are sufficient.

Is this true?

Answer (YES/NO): NO